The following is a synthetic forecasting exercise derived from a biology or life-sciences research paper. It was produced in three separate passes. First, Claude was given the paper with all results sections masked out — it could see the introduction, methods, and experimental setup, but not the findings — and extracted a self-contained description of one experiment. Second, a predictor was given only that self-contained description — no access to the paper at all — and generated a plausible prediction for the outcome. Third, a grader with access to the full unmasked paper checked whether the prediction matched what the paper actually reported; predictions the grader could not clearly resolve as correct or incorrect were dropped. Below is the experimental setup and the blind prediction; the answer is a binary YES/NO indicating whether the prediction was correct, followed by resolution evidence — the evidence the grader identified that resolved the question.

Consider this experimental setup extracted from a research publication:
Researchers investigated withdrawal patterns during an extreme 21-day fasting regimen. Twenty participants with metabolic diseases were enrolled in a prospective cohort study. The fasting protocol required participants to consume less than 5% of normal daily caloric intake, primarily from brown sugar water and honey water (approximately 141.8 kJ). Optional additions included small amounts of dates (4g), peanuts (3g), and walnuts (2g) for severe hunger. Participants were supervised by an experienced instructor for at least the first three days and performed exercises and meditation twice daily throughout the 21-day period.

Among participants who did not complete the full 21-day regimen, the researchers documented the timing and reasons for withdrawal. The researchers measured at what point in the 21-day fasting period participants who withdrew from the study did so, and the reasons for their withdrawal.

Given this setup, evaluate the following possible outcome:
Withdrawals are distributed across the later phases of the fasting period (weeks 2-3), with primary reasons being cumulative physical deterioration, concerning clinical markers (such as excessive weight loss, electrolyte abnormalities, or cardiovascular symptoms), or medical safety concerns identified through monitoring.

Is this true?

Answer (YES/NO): NO